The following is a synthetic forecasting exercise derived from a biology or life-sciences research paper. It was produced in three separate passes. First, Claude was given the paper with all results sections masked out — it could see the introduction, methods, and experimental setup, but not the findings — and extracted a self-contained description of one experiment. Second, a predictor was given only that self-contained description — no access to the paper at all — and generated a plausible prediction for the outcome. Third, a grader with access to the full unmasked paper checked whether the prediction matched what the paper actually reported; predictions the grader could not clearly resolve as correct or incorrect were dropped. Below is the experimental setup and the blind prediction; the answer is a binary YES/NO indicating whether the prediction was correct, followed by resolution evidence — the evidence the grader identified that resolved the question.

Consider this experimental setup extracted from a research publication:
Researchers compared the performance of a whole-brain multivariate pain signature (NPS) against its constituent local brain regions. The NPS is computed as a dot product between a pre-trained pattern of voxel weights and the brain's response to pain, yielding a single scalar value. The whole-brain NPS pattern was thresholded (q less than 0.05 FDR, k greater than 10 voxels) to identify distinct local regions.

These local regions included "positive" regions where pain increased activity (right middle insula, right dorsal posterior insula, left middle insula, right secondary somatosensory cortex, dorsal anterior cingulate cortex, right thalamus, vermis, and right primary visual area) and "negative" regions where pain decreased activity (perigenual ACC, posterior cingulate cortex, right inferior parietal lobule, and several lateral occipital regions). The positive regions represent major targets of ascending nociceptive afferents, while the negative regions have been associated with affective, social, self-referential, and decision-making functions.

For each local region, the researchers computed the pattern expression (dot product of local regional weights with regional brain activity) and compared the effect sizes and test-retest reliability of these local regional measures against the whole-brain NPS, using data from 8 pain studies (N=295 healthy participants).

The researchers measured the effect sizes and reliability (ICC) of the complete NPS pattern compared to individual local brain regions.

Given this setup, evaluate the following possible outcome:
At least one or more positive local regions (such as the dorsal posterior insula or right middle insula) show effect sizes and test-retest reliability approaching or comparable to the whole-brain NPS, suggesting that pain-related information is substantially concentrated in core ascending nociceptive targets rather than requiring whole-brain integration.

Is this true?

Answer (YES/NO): NO